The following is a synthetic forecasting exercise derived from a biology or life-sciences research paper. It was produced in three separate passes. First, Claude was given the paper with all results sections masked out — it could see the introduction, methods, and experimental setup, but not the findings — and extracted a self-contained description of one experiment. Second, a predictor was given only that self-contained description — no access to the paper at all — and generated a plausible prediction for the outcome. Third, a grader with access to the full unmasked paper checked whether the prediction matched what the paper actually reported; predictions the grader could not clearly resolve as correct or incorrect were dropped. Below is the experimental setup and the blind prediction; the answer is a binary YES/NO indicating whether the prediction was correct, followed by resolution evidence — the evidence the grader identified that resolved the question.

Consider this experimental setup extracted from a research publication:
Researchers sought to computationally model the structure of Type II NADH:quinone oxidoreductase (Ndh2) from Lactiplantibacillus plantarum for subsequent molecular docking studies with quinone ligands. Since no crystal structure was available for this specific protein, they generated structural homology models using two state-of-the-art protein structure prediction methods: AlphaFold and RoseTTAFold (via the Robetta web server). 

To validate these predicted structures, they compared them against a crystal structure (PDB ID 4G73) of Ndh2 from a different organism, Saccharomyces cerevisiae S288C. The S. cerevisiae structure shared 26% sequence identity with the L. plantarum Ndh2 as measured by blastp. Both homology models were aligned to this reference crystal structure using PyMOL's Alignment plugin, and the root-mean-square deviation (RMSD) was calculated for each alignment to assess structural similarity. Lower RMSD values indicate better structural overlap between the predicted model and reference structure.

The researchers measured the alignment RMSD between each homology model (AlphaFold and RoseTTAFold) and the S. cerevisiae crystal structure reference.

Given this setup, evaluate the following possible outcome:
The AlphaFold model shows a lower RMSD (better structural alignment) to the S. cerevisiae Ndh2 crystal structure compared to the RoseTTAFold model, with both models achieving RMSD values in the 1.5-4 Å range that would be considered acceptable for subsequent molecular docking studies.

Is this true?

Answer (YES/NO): NO